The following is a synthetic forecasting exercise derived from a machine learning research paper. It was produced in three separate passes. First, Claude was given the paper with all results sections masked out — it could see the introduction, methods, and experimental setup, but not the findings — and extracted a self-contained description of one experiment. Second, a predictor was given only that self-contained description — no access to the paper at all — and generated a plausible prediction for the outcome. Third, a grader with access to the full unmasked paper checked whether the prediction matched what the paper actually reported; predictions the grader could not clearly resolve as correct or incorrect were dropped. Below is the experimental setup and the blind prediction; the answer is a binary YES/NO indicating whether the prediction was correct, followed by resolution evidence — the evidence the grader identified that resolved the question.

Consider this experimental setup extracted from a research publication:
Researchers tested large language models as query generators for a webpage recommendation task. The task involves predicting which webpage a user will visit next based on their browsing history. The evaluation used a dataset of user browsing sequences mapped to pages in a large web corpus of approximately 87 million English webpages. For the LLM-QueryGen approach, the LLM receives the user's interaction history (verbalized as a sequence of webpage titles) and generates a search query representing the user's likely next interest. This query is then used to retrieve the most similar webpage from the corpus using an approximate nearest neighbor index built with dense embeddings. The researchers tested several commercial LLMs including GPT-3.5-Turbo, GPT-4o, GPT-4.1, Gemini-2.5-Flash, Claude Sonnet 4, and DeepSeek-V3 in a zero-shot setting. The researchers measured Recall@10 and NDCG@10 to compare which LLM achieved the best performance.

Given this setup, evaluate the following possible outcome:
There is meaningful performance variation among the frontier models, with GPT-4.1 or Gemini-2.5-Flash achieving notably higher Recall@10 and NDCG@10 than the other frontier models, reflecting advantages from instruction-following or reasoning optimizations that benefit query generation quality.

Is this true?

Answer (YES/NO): NO